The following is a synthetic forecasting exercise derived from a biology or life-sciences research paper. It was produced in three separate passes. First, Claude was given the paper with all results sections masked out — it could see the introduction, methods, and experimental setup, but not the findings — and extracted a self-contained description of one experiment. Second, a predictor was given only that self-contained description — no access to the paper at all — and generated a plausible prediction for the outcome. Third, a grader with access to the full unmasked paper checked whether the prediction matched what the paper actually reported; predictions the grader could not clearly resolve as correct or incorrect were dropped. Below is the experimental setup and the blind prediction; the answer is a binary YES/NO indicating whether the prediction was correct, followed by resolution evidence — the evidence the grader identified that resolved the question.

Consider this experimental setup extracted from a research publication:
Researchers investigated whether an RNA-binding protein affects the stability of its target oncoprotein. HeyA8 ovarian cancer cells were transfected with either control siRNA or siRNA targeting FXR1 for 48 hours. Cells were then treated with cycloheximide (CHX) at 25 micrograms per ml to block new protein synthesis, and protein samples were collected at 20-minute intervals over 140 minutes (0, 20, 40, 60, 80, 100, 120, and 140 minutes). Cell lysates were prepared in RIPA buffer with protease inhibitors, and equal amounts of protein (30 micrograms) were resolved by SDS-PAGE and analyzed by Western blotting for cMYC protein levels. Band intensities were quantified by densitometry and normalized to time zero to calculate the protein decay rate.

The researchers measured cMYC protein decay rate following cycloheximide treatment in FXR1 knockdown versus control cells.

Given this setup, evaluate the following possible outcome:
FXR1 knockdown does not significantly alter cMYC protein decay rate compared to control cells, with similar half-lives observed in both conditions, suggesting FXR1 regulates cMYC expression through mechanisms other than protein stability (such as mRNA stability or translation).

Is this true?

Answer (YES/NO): NO